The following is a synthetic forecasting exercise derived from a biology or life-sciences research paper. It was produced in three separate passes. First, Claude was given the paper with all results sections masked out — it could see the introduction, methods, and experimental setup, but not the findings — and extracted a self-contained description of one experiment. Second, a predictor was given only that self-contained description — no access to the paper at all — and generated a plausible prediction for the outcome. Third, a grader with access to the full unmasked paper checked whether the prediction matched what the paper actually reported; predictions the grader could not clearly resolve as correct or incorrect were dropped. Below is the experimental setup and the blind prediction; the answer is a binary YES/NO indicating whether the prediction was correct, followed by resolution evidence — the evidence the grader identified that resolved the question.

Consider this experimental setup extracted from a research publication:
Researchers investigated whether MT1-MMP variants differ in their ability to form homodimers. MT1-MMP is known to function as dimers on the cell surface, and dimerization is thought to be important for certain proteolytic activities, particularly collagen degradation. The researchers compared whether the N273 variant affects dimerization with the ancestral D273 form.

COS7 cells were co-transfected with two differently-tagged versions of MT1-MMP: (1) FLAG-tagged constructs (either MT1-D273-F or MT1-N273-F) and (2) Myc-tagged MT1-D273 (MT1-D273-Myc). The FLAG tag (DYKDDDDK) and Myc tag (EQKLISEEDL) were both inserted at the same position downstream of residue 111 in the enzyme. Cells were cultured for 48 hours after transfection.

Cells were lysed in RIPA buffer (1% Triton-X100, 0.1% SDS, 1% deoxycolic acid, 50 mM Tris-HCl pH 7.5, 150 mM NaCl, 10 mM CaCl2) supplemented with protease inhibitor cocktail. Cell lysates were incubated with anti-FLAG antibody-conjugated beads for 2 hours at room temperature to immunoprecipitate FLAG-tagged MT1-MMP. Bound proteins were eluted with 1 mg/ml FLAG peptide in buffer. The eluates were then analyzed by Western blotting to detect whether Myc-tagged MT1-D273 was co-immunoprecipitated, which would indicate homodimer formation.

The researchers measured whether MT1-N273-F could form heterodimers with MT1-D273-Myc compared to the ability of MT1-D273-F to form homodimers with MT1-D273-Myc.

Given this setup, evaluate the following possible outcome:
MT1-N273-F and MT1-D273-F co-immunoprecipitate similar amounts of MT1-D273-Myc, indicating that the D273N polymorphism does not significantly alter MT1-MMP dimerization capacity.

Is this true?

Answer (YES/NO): YES